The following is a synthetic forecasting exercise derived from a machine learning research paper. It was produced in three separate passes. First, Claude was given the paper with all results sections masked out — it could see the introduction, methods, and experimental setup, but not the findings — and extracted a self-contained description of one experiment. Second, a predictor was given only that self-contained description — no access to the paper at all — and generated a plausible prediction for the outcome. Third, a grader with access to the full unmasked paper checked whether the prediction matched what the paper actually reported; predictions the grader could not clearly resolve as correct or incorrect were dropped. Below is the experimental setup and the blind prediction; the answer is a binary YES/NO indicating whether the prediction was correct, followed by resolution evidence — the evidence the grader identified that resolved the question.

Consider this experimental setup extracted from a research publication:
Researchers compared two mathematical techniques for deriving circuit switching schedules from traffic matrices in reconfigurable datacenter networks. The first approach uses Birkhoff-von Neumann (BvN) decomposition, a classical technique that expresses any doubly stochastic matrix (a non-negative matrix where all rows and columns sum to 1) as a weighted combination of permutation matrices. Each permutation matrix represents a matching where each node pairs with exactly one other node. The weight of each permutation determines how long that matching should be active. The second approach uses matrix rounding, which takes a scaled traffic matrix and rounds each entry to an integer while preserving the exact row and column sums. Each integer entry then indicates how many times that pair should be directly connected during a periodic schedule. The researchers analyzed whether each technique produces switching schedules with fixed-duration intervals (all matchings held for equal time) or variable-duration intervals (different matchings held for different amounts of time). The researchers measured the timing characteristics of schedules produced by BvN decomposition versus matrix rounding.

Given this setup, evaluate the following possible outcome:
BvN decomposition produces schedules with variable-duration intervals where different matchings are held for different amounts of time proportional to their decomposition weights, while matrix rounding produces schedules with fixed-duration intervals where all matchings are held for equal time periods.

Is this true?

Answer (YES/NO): YES